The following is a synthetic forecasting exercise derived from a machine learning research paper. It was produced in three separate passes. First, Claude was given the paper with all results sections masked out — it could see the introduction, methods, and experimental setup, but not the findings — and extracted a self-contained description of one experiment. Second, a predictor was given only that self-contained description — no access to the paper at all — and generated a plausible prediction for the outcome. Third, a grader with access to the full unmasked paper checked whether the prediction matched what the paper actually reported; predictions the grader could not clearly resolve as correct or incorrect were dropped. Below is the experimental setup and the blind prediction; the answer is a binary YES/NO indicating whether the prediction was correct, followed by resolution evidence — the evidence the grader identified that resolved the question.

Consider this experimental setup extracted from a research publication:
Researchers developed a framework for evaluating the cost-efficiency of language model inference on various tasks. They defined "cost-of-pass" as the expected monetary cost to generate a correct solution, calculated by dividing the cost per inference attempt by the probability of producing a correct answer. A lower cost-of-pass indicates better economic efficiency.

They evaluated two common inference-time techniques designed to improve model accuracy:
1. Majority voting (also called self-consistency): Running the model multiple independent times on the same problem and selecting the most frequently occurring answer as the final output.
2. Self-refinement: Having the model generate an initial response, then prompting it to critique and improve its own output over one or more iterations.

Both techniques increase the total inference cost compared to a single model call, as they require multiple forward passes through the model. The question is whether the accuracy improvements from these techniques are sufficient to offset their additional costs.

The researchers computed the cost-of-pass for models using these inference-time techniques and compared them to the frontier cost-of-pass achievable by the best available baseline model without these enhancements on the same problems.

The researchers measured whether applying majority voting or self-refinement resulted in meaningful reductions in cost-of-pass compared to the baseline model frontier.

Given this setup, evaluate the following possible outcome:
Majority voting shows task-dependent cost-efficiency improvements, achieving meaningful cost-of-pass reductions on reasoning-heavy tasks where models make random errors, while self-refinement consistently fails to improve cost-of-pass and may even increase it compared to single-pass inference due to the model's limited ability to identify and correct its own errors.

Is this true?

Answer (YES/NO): NO